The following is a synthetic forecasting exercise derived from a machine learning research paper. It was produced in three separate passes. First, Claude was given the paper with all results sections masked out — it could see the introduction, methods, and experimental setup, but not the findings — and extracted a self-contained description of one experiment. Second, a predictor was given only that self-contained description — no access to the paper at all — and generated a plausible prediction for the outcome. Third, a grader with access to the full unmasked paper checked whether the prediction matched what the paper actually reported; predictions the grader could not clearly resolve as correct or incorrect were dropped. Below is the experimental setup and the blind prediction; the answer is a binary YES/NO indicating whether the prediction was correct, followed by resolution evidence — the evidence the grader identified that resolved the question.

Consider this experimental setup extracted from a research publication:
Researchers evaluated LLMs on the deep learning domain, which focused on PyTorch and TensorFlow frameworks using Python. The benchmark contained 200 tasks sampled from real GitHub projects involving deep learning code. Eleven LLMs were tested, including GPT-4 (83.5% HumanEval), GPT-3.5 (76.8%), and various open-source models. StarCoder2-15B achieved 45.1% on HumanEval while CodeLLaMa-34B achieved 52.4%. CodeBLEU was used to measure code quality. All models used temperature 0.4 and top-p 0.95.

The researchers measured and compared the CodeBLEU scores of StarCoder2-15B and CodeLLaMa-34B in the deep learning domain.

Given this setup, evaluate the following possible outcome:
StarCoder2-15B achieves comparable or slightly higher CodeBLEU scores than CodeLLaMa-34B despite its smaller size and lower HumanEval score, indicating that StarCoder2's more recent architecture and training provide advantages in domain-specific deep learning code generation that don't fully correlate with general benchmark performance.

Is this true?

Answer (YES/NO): NO